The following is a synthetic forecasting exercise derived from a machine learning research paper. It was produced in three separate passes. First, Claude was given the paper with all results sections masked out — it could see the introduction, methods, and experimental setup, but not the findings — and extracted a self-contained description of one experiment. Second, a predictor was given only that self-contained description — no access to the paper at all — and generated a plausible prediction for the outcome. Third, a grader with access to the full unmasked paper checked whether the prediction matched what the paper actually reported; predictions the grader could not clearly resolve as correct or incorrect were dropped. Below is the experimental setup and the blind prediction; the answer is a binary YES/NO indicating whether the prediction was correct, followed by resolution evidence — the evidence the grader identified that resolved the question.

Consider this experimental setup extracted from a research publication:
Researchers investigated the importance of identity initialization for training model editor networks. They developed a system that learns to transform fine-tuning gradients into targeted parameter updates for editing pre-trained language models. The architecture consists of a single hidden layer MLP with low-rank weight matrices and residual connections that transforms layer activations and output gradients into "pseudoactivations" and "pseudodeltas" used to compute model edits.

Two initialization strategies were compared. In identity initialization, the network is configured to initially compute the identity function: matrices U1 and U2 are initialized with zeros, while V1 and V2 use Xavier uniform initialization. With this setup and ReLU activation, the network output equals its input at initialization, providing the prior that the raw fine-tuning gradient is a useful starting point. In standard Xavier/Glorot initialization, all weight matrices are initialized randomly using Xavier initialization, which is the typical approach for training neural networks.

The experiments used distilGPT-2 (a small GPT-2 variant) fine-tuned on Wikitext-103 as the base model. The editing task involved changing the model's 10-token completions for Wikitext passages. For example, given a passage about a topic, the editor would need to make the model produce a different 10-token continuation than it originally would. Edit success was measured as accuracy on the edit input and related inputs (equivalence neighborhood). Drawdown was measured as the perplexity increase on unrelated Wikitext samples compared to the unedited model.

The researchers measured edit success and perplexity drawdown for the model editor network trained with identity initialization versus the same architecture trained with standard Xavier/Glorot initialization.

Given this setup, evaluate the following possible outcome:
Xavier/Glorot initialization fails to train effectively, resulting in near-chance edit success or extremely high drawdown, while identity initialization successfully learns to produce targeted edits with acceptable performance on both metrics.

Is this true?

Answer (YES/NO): NO